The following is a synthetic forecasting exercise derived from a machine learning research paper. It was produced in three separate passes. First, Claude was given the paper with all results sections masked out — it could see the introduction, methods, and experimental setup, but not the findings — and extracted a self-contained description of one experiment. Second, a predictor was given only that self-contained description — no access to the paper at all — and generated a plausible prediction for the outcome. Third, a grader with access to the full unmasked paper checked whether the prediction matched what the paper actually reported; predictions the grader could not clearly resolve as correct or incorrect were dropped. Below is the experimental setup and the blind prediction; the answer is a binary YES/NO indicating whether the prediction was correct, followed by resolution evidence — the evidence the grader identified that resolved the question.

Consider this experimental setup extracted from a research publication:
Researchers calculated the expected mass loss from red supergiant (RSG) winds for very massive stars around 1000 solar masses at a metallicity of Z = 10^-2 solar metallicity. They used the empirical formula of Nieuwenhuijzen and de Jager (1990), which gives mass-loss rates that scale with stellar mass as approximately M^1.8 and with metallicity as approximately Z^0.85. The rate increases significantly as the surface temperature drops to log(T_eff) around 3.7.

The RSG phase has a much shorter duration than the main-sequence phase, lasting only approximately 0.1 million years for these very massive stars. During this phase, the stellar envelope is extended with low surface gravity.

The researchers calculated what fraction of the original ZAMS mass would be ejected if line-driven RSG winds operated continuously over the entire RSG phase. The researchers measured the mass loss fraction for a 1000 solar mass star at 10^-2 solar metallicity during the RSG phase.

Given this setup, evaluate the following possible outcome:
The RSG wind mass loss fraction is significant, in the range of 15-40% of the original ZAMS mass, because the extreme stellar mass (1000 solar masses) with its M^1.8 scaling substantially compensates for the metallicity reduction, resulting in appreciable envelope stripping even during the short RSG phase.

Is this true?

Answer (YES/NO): YES